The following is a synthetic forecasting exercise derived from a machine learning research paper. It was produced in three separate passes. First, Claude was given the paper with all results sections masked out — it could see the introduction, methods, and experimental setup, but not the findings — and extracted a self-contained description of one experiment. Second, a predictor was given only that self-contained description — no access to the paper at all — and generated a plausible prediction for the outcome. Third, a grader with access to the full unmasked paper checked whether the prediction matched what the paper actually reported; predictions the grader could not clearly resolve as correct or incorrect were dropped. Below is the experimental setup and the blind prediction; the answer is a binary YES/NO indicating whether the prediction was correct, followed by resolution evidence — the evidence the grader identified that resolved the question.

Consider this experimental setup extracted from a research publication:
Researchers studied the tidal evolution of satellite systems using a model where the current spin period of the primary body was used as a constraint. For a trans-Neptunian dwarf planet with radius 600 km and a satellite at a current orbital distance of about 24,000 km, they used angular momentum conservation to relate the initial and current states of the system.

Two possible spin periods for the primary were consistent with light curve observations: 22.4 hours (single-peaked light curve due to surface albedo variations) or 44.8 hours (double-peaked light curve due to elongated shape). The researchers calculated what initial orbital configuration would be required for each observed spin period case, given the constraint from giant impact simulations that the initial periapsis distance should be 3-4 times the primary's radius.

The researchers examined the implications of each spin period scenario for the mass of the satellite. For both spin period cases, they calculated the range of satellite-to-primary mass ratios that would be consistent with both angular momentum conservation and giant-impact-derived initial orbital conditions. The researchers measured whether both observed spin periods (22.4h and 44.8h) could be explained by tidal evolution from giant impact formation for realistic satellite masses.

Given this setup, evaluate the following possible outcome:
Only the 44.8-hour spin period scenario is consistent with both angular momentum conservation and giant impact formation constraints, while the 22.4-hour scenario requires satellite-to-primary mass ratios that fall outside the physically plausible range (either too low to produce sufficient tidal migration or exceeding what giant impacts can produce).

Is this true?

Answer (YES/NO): NO